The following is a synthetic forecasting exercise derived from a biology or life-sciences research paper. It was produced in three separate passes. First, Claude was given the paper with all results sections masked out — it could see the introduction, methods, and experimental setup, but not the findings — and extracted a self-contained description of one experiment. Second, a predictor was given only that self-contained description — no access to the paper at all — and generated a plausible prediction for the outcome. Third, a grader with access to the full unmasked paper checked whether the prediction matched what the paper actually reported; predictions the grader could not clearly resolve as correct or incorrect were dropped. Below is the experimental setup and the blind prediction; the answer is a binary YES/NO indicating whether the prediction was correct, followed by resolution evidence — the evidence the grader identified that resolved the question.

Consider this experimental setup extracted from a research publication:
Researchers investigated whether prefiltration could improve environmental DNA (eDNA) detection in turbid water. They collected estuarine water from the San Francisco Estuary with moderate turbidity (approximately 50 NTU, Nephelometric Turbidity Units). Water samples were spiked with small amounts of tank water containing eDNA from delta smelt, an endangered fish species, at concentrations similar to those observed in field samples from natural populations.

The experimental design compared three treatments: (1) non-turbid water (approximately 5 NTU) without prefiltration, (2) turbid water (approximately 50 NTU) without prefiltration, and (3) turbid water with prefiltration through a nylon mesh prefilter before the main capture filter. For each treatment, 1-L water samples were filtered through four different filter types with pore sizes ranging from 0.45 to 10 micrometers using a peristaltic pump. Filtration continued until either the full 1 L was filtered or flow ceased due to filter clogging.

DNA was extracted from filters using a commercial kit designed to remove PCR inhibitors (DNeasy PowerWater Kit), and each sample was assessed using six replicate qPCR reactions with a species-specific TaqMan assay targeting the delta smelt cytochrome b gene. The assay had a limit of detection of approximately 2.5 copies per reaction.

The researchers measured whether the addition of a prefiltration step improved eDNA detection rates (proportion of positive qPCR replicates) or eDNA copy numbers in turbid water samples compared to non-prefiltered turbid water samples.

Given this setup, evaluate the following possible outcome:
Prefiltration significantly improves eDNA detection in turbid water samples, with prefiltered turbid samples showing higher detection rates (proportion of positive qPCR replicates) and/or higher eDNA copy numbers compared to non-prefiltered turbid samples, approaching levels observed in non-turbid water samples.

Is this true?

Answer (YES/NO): NO